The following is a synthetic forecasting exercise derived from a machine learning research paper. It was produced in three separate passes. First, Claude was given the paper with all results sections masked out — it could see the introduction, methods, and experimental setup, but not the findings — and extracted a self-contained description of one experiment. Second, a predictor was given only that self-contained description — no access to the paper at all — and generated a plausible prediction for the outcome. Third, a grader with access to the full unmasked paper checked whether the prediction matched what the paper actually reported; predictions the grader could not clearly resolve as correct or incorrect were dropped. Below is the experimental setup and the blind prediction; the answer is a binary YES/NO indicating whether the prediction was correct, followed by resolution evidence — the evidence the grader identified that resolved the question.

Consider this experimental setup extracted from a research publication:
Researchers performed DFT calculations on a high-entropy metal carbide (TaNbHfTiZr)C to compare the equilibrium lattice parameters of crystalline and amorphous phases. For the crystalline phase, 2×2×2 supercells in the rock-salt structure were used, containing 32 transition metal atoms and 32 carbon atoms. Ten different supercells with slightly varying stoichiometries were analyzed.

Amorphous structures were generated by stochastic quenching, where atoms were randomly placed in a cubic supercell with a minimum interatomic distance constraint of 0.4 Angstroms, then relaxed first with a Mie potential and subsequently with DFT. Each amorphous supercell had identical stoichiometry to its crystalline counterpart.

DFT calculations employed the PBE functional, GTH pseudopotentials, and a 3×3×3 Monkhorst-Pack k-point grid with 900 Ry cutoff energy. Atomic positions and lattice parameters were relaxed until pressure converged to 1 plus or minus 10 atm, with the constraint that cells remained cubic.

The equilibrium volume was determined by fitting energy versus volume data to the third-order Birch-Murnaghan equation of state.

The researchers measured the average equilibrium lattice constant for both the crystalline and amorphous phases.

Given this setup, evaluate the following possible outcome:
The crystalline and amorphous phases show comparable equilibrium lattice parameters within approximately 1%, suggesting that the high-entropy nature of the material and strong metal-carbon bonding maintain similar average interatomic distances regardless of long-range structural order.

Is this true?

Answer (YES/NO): NO